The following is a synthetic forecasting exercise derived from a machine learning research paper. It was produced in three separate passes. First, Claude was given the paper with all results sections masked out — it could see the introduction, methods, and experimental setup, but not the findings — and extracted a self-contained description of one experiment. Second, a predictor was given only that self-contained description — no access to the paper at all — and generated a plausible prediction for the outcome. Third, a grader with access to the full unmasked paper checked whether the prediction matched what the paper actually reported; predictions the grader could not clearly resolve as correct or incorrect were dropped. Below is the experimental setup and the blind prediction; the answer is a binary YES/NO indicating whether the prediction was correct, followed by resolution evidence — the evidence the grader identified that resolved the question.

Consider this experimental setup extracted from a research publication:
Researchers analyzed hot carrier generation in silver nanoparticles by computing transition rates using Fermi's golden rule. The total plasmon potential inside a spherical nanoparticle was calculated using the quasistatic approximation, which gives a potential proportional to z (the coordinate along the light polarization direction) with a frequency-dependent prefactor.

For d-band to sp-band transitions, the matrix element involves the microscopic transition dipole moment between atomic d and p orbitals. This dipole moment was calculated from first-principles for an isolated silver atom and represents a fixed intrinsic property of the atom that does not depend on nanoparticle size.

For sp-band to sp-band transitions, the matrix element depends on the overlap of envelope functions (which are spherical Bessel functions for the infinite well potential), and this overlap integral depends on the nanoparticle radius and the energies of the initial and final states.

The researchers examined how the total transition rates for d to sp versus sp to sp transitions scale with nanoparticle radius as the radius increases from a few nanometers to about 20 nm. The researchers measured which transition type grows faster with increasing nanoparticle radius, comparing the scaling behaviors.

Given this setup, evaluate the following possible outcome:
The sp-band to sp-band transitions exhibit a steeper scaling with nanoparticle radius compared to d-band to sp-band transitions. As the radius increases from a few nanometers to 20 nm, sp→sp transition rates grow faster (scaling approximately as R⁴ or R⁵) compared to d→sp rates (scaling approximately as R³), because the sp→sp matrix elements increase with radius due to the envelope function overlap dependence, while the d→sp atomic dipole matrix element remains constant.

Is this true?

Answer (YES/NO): NO